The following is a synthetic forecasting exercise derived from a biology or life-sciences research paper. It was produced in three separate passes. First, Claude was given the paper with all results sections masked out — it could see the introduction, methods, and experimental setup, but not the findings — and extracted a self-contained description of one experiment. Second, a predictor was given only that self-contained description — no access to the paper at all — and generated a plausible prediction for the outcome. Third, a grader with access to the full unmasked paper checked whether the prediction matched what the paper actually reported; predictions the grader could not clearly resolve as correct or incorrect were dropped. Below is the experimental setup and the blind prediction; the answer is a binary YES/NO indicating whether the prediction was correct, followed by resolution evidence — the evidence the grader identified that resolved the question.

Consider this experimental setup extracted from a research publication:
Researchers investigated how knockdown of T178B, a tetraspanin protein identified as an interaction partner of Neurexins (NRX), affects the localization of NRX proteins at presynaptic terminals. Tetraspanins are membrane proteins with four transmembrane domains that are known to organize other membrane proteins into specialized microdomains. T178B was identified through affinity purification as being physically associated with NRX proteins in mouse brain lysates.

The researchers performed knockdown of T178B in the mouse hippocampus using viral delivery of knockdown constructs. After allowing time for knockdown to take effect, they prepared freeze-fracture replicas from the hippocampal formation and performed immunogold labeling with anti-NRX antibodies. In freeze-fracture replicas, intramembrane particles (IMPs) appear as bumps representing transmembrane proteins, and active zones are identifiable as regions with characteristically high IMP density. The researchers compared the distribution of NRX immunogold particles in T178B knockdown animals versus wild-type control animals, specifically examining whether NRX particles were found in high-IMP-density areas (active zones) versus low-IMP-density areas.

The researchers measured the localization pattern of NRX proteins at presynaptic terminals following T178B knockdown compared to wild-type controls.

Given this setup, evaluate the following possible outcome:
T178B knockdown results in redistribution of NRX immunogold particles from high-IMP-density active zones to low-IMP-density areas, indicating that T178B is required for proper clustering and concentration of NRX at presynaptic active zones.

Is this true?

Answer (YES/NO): YES